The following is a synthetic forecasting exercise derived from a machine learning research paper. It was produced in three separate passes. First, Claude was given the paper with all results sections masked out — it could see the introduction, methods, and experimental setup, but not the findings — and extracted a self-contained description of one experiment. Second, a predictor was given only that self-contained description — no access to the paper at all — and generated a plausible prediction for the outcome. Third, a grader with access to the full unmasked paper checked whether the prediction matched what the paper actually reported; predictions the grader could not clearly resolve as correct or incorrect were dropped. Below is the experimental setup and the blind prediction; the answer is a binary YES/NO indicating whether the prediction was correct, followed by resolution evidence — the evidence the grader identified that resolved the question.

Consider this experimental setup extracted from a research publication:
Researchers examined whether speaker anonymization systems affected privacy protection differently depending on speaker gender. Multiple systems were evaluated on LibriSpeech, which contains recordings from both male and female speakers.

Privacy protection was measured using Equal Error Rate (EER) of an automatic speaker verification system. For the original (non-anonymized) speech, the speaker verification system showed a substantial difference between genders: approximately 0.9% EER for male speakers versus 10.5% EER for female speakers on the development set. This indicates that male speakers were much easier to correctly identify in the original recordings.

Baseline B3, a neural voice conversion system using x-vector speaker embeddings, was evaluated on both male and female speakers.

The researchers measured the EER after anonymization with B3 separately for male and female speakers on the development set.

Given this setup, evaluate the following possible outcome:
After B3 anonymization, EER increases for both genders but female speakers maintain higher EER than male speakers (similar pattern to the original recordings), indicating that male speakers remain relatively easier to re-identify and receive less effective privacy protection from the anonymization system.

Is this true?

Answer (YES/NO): YES